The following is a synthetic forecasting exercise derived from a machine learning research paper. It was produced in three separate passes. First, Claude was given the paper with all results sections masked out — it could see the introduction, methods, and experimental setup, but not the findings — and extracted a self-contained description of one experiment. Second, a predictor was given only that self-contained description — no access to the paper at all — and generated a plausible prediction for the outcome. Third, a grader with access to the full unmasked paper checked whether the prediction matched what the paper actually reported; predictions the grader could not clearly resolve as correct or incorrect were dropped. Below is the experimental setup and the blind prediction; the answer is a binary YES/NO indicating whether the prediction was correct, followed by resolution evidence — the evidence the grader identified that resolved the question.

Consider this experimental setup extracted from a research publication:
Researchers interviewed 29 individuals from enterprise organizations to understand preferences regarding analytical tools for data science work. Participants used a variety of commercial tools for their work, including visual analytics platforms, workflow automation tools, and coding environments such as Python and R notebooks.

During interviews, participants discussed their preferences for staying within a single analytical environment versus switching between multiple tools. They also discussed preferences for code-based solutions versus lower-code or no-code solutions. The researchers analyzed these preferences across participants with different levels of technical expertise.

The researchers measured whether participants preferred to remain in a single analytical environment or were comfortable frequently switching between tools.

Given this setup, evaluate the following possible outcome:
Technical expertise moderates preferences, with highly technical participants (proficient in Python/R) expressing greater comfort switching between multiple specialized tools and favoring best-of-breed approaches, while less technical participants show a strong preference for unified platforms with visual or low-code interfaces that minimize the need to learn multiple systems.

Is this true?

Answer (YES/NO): NO